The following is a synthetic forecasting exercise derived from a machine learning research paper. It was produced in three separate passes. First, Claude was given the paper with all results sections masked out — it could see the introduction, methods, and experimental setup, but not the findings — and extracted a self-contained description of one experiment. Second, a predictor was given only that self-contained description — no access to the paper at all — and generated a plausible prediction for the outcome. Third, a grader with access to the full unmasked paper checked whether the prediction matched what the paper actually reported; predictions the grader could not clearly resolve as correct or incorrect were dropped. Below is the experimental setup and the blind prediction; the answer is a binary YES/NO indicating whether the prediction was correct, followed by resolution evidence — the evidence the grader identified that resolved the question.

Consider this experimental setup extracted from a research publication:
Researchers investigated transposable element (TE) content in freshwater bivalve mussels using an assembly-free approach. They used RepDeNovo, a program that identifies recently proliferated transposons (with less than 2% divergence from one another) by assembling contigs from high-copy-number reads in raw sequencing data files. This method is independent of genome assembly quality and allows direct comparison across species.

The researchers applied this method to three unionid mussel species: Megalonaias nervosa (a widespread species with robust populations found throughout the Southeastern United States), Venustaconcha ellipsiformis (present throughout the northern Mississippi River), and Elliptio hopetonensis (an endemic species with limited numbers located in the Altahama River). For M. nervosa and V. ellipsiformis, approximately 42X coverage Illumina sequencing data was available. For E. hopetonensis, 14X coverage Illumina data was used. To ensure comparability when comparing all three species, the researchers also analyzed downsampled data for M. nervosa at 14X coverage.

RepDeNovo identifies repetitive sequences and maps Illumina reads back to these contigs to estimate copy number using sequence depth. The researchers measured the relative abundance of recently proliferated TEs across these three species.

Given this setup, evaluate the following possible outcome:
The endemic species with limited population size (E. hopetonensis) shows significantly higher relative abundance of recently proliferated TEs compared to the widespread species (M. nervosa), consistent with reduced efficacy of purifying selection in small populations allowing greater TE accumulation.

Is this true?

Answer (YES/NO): NO